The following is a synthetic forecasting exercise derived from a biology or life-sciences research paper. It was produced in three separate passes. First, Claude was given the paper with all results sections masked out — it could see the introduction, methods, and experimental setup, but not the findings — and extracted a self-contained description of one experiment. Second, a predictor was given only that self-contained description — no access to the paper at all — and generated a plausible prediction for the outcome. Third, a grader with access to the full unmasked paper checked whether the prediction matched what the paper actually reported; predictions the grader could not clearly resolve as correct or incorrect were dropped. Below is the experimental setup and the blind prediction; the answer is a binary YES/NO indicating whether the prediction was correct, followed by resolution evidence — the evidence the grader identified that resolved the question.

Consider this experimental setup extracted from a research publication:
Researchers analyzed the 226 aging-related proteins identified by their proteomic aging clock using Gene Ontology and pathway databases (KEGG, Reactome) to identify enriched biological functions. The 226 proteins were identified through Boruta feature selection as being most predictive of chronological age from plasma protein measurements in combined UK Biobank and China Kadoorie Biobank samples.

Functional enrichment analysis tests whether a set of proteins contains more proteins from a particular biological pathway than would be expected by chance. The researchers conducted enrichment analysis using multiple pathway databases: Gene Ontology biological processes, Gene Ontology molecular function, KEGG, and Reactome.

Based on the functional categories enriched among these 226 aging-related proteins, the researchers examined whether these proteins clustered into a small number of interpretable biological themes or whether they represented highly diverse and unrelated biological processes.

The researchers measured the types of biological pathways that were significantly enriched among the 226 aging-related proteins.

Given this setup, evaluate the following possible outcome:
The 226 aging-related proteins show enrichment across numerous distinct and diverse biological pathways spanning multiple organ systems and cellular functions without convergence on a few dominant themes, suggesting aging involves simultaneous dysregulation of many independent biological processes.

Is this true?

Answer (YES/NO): NO